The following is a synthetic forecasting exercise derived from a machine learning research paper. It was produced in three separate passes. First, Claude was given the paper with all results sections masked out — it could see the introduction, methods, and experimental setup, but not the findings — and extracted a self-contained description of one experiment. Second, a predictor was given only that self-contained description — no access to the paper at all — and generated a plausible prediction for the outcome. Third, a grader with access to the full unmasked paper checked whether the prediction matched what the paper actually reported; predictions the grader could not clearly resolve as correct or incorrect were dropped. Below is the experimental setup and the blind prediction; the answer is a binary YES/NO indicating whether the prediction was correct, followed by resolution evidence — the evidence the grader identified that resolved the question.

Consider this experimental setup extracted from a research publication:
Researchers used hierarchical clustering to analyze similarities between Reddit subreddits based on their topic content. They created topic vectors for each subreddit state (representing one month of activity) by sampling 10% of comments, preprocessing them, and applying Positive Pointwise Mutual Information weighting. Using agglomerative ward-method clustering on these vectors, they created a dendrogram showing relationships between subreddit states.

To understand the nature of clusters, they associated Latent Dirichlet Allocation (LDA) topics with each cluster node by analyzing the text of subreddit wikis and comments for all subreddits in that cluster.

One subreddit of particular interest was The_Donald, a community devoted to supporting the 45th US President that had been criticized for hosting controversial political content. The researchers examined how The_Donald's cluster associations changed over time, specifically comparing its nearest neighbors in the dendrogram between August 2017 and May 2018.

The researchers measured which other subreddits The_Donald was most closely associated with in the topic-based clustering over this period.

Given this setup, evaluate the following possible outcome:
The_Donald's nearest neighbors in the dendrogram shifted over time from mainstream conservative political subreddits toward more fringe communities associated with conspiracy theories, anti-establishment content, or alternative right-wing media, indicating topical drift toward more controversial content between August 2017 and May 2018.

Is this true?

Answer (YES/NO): NO